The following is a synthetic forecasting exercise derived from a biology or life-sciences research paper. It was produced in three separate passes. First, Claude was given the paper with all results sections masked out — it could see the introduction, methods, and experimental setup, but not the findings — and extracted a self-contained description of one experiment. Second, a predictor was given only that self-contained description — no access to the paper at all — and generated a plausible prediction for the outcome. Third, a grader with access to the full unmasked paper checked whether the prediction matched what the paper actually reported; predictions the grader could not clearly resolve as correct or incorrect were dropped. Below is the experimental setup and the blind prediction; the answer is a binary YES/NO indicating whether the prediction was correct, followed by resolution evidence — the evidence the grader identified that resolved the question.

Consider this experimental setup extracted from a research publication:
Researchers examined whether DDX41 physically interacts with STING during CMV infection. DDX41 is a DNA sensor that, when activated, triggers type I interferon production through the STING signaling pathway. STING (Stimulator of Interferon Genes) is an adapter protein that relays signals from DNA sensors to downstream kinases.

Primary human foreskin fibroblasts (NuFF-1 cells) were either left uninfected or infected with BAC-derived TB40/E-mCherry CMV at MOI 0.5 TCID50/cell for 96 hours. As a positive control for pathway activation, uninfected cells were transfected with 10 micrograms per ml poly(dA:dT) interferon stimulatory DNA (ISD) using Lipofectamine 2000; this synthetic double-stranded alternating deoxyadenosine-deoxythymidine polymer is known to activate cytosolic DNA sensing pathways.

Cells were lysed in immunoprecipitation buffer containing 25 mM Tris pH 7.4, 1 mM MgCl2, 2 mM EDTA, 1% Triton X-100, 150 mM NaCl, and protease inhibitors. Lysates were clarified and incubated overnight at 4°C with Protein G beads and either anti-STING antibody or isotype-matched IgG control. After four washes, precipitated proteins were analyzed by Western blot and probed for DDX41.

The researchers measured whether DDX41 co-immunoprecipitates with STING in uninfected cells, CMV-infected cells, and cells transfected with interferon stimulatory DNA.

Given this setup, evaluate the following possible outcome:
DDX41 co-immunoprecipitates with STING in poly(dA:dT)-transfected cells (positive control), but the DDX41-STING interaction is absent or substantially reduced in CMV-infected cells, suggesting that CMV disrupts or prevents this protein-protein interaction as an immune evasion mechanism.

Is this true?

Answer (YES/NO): NO